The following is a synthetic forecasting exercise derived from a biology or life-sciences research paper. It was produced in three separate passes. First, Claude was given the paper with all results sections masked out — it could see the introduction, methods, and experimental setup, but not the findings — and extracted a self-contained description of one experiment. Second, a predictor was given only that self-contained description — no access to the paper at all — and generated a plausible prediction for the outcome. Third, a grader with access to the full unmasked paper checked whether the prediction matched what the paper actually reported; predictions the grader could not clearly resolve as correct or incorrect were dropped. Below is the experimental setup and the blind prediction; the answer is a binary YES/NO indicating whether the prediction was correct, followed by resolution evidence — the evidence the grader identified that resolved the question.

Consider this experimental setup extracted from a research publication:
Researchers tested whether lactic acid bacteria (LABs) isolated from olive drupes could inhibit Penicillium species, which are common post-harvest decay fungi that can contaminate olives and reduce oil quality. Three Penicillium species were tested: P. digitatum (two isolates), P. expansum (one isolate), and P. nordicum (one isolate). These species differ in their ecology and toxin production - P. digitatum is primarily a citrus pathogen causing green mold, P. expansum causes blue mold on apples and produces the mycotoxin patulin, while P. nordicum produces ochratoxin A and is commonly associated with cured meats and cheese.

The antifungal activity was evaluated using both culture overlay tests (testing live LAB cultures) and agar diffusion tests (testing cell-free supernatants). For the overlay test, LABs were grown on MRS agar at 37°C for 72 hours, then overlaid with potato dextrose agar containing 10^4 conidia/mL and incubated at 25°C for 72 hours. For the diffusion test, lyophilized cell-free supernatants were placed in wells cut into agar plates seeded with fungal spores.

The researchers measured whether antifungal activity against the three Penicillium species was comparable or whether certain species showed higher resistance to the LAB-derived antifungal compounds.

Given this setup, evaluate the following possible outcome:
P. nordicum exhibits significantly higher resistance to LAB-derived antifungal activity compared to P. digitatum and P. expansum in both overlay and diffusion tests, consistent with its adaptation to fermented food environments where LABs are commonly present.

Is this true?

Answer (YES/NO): NO